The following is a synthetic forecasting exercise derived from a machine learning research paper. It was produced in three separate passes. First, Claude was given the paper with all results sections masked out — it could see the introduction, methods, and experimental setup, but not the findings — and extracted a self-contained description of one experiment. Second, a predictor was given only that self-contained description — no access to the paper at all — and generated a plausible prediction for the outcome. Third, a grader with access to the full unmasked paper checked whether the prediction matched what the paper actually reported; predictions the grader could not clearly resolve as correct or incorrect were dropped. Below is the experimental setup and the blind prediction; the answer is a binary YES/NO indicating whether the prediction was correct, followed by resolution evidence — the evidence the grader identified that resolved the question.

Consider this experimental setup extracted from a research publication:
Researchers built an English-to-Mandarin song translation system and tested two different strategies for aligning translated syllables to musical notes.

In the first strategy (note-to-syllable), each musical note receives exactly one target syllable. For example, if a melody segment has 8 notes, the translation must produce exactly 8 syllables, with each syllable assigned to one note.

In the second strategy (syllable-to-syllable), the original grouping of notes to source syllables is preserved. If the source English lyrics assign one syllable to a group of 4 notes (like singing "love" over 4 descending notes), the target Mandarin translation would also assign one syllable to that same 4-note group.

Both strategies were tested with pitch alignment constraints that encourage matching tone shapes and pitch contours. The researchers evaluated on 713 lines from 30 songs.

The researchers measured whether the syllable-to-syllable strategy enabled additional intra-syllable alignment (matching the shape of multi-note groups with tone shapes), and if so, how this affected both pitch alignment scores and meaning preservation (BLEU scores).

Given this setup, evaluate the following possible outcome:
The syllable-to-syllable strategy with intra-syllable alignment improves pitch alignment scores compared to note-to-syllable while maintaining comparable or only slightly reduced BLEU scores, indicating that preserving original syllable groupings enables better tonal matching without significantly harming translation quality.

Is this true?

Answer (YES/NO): NO